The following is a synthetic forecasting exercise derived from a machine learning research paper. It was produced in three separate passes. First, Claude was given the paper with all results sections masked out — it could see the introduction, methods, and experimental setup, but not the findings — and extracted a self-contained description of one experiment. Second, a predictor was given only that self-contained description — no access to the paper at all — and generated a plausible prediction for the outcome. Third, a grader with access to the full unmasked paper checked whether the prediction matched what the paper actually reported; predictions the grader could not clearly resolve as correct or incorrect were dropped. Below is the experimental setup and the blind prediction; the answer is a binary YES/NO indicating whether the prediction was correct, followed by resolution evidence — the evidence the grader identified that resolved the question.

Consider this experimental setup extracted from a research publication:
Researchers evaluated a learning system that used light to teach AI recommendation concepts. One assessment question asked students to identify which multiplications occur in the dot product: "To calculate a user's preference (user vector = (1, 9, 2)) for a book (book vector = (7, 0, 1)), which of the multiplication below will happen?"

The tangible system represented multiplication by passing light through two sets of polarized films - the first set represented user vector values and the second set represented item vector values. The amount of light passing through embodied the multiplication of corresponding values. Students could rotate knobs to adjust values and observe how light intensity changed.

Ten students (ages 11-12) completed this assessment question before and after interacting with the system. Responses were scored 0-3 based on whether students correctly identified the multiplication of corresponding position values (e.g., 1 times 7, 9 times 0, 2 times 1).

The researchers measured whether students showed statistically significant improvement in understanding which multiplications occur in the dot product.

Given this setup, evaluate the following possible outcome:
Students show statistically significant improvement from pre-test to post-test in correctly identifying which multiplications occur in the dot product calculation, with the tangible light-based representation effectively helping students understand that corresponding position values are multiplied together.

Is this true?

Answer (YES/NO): YES